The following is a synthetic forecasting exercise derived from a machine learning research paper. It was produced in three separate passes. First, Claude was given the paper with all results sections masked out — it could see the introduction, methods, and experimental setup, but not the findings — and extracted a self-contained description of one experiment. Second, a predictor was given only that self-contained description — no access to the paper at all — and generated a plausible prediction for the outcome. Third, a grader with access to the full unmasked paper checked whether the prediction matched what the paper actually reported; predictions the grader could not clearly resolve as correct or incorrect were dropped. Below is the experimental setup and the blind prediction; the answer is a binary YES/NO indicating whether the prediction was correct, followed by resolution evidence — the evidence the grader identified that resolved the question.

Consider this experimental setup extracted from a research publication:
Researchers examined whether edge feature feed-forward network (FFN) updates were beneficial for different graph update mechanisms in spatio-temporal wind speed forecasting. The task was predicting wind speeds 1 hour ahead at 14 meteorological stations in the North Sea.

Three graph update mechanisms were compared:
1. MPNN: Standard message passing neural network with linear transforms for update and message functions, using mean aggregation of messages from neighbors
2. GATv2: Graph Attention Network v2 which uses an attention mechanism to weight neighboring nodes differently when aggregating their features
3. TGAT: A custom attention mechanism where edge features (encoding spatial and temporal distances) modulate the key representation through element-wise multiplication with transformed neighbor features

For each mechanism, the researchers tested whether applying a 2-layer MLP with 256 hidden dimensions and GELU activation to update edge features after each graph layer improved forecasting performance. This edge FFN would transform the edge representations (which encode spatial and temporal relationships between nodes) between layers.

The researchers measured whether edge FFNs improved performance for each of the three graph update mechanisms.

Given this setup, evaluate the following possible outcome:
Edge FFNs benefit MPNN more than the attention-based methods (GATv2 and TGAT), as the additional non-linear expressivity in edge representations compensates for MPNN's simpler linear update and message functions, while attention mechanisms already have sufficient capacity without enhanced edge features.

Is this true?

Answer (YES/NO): NO